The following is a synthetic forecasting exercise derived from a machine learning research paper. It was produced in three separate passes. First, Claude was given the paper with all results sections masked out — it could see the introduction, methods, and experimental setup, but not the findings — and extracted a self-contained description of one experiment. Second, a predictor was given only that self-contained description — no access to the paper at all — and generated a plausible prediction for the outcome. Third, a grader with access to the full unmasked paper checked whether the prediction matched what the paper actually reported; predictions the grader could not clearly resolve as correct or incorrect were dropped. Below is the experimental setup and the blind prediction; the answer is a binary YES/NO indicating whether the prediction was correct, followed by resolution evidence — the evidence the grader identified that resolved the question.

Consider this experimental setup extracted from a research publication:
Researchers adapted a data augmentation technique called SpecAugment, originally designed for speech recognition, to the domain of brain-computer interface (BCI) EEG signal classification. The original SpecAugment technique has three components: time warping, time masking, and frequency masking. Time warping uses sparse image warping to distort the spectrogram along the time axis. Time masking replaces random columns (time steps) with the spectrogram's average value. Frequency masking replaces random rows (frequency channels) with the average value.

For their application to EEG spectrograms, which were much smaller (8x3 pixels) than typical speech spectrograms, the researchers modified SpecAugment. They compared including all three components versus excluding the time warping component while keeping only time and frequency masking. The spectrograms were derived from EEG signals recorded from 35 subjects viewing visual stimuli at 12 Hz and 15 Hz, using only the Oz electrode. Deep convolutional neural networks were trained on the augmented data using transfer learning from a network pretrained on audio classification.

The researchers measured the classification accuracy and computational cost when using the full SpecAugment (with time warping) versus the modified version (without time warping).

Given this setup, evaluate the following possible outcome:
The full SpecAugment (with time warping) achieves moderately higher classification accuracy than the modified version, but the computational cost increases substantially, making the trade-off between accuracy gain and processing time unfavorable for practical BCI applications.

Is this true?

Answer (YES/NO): NO